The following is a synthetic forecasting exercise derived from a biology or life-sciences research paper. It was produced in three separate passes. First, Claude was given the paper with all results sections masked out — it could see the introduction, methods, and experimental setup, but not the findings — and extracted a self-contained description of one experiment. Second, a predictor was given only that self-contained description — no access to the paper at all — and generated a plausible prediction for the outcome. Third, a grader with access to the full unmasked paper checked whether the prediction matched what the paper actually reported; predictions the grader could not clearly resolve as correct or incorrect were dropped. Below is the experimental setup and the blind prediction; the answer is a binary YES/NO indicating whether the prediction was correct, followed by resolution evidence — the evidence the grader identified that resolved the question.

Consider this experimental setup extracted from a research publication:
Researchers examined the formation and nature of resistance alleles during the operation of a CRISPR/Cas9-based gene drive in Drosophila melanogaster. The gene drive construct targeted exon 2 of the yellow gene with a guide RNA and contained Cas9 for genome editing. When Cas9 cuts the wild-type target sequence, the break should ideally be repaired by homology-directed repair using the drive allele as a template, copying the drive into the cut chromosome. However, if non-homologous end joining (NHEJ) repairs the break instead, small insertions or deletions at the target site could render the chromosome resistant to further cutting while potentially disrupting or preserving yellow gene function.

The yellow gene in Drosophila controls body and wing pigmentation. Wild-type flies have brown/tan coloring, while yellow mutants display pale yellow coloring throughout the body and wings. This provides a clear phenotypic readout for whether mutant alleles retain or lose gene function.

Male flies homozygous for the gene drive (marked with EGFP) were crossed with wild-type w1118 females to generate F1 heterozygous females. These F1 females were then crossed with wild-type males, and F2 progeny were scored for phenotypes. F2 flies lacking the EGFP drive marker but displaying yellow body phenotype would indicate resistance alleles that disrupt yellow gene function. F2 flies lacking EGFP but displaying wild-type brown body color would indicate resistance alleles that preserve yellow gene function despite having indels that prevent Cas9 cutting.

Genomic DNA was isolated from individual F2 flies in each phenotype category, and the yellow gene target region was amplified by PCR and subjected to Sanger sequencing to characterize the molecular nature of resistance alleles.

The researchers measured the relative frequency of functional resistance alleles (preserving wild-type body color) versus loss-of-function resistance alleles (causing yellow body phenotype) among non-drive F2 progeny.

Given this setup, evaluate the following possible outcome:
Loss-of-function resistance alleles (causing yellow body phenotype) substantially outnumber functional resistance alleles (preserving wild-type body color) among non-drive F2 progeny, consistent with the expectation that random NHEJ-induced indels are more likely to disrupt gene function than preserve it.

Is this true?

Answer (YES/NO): YES